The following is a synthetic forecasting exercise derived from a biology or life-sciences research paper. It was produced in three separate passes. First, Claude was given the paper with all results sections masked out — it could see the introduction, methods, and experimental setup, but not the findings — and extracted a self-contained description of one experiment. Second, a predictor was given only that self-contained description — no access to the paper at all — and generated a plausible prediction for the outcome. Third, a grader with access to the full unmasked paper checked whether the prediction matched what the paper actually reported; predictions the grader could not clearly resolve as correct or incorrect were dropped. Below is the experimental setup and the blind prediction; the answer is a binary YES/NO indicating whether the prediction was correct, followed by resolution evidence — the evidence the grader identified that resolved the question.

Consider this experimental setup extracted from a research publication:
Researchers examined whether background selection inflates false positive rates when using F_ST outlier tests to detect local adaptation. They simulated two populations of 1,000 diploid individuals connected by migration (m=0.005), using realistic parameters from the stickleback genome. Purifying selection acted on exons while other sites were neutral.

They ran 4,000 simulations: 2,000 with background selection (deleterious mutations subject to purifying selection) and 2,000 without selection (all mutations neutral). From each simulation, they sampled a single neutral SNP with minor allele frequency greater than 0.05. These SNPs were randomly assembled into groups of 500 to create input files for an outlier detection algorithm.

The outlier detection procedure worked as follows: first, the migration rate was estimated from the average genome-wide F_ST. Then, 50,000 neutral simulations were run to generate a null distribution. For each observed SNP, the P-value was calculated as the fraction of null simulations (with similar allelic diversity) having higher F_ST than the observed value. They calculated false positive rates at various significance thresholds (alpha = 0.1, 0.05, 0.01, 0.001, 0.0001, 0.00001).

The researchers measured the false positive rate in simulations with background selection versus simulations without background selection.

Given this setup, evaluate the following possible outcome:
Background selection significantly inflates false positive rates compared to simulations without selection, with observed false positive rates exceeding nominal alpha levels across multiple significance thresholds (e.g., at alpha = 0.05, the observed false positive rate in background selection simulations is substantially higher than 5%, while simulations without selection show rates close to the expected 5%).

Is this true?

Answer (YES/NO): NO